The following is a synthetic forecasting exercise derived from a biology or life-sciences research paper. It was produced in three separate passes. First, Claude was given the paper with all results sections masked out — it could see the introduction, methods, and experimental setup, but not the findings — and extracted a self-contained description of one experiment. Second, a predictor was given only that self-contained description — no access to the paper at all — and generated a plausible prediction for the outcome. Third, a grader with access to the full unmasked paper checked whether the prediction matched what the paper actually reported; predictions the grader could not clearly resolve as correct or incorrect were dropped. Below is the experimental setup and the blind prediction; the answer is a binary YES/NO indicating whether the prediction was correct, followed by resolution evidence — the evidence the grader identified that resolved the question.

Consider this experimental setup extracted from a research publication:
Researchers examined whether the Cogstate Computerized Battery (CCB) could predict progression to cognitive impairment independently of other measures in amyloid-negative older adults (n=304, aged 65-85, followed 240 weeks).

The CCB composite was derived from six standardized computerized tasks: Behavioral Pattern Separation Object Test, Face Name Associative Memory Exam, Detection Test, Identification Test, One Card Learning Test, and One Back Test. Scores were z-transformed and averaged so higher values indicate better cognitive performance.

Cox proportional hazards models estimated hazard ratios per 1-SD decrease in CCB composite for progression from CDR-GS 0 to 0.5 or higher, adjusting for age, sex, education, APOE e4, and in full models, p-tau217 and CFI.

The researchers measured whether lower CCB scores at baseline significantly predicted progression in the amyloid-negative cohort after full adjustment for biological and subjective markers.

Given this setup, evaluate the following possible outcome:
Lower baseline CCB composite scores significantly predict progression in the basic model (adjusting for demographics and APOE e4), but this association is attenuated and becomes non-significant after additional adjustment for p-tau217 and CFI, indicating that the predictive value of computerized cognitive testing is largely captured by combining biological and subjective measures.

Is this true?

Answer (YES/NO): NO